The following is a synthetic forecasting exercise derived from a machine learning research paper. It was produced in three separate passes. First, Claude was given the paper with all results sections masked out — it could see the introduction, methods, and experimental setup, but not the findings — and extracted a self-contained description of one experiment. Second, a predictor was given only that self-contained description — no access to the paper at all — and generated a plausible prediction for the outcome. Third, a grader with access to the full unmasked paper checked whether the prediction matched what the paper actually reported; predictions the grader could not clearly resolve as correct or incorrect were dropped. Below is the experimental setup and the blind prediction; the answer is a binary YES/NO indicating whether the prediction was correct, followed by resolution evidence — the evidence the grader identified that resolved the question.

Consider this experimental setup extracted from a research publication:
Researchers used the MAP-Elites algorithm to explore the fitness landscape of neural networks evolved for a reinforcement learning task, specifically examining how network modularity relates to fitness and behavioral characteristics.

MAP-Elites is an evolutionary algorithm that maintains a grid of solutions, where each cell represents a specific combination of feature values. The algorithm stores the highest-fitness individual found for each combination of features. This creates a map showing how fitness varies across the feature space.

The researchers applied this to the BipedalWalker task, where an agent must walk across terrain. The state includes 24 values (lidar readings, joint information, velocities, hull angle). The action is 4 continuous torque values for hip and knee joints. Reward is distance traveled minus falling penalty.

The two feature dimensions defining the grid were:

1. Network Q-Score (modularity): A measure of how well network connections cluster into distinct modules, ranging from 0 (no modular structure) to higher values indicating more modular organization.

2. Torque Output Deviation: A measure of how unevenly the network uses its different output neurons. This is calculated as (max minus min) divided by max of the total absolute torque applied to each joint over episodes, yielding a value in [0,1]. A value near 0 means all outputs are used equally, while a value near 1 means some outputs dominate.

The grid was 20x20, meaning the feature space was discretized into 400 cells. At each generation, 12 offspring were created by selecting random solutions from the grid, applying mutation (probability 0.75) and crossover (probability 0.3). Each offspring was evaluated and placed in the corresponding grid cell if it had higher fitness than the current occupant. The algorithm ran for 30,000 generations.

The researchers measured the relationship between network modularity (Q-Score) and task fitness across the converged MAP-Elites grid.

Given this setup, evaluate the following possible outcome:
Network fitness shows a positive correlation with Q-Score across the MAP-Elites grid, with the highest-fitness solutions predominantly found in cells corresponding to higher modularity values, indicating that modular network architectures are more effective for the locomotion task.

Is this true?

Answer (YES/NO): NO